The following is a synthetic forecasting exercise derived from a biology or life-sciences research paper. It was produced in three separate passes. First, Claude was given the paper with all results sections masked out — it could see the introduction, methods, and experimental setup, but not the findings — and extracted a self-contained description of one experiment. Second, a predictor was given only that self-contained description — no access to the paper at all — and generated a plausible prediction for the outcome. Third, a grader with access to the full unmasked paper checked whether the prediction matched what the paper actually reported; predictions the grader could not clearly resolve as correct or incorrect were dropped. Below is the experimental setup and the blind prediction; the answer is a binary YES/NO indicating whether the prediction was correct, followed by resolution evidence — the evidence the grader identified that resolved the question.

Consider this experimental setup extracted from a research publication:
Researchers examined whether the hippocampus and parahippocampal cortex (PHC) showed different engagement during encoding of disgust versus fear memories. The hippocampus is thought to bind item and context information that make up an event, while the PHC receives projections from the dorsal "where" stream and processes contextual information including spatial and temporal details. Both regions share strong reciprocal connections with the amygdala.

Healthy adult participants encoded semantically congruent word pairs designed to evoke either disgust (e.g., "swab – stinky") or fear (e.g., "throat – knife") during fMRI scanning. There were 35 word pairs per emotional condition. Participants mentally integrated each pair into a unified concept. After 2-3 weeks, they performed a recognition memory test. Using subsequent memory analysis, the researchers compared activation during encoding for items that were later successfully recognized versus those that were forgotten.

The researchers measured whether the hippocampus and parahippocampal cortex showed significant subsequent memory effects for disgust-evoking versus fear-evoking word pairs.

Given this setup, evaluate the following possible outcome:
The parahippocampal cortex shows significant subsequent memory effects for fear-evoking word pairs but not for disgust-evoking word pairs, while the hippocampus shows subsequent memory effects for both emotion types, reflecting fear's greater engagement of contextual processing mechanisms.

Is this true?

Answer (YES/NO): NO